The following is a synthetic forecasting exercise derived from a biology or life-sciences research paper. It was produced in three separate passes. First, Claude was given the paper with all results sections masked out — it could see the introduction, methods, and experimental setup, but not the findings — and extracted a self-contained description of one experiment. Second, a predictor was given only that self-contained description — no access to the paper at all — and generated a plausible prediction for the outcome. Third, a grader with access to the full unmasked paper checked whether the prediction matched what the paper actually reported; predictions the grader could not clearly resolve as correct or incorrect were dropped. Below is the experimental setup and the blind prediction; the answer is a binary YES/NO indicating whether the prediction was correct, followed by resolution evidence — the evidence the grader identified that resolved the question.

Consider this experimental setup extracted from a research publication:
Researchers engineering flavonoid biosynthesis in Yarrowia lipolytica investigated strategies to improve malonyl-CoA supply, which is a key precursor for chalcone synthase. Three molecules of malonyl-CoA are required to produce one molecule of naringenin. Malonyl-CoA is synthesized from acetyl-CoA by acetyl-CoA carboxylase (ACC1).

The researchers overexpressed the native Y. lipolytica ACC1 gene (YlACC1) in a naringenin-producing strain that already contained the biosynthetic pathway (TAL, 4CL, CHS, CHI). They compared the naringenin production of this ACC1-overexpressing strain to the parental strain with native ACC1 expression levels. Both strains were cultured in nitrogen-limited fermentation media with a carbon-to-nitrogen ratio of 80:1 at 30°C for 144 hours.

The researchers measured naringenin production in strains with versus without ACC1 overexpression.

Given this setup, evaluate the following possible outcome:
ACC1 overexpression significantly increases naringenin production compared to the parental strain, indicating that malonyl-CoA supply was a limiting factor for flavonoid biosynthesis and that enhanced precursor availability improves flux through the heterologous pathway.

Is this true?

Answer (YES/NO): YES